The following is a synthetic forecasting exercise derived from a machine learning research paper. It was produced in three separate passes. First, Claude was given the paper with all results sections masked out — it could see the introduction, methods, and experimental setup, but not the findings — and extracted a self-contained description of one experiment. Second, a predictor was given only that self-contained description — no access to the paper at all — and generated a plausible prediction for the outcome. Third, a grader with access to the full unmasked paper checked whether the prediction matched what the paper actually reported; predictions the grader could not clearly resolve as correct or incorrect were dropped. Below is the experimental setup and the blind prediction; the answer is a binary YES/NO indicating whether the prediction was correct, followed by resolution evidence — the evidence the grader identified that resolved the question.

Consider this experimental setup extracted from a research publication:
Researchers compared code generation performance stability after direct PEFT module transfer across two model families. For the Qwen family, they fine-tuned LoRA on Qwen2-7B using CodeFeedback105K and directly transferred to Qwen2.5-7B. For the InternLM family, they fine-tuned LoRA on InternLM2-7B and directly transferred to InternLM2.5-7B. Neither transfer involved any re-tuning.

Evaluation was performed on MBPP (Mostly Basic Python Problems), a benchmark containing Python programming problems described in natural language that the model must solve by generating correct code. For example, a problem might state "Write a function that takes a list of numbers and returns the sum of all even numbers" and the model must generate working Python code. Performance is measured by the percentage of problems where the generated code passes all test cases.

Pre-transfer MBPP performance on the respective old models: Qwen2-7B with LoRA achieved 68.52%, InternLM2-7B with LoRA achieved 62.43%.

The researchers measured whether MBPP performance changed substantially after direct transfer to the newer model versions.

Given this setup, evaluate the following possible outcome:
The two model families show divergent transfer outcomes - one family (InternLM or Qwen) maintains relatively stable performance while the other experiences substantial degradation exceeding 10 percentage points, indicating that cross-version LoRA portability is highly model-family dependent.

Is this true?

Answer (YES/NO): NO